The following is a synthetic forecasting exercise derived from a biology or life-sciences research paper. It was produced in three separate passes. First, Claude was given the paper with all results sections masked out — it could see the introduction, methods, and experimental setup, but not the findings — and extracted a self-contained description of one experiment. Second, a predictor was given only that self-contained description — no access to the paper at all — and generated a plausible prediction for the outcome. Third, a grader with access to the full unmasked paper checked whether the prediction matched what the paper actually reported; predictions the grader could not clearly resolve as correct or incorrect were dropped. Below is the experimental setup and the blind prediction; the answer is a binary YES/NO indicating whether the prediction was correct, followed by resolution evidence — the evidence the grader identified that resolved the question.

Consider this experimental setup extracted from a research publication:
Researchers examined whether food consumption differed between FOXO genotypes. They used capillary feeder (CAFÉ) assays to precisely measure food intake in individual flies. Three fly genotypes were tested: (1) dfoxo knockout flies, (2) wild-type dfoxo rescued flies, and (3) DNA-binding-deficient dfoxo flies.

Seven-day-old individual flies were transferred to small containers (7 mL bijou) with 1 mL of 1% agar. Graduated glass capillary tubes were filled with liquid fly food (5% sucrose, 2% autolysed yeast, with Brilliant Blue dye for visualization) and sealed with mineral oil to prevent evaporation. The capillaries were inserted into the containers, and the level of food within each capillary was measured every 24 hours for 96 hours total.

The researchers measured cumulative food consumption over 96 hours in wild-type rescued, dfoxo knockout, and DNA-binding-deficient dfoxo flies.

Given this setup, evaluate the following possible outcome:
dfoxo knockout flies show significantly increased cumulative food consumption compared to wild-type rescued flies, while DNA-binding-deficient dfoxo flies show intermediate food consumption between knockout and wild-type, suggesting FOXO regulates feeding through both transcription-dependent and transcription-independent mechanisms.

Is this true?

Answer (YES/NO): NO